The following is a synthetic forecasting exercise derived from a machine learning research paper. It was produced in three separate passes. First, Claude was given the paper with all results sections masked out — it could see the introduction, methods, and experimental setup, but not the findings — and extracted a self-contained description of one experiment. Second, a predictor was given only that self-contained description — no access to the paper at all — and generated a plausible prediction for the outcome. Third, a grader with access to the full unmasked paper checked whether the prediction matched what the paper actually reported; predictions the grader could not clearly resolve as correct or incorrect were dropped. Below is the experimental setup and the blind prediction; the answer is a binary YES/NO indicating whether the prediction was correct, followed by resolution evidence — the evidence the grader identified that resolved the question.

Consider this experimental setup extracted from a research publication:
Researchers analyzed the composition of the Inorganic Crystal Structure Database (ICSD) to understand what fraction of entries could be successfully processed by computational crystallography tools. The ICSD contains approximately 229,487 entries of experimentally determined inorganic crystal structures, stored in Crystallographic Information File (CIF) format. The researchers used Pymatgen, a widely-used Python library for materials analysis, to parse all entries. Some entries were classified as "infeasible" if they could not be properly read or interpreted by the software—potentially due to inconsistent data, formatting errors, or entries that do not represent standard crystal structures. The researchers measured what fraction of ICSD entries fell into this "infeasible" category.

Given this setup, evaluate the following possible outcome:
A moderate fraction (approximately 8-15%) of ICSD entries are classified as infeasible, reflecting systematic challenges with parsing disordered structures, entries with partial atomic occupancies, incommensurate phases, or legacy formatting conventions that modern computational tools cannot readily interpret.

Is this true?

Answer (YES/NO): NO